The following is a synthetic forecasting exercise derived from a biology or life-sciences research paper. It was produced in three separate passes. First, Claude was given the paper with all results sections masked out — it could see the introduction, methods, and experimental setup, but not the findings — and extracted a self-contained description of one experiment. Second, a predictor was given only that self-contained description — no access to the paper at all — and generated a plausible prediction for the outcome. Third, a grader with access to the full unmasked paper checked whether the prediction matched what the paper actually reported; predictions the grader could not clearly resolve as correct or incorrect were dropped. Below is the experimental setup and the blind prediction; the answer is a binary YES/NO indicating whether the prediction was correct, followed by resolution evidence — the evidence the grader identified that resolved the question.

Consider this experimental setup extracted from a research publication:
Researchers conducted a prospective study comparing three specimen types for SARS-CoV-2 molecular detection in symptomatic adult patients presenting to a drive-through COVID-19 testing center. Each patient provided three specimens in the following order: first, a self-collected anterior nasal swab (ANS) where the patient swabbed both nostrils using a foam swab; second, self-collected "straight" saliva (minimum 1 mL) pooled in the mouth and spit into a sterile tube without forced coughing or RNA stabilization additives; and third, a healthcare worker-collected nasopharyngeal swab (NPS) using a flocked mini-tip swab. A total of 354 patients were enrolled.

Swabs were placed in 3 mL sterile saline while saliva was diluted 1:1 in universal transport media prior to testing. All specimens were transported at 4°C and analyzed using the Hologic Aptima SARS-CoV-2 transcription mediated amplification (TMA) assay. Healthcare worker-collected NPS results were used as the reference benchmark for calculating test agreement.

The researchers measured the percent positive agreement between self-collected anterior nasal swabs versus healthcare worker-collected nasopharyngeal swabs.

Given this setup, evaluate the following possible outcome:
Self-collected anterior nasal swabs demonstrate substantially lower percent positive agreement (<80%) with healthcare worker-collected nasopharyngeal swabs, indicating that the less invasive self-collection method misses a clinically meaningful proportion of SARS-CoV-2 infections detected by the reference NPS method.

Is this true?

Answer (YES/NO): NO